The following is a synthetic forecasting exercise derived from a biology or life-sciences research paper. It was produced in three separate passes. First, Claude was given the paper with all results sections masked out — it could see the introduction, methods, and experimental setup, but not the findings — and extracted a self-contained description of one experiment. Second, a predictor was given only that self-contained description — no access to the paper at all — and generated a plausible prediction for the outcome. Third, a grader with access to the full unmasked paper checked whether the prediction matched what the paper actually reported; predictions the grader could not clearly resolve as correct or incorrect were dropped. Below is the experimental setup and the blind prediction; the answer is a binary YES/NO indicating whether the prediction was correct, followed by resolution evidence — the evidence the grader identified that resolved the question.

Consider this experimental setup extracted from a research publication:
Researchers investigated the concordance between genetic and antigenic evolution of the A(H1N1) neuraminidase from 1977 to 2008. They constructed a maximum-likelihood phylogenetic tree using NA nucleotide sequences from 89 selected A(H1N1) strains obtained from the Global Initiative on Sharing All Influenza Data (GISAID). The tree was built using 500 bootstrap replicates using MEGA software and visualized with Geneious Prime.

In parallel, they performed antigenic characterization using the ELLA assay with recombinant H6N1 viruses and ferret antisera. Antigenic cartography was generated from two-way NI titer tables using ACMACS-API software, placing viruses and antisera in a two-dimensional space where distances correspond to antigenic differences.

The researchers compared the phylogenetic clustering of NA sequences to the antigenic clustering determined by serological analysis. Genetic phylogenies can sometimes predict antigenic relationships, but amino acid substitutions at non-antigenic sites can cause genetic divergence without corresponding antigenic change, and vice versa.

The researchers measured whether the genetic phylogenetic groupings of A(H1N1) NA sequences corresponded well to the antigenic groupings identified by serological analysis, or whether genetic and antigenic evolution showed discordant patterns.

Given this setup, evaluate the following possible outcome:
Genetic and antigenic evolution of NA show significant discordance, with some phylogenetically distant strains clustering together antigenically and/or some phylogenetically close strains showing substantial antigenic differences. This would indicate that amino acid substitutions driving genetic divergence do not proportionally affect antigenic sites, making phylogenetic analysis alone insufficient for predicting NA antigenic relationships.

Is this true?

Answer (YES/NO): NO